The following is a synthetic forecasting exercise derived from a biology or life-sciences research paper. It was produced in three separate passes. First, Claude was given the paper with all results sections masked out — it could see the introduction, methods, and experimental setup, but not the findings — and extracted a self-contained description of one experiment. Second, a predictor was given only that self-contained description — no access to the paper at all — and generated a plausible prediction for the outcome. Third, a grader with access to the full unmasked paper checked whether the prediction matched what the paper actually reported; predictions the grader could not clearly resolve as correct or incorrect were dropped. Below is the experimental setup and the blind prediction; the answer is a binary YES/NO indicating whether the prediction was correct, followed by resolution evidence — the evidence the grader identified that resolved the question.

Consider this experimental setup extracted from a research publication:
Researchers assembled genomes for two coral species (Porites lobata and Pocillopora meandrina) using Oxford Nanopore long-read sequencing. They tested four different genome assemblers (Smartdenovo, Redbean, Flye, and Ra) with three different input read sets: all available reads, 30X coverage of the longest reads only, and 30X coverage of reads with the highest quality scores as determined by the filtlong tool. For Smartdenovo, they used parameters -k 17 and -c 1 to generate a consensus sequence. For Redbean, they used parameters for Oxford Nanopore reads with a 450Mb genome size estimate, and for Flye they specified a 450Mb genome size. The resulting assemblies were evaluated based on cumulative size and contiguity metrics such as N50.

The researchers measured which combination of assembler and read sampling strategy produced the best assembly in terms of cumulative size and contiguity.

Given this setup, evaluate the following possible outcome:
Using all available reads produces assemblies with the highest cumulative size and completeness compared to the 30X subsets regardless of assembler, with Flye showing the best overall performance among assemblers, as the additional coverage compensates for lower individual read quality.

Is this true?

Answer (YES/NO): NO